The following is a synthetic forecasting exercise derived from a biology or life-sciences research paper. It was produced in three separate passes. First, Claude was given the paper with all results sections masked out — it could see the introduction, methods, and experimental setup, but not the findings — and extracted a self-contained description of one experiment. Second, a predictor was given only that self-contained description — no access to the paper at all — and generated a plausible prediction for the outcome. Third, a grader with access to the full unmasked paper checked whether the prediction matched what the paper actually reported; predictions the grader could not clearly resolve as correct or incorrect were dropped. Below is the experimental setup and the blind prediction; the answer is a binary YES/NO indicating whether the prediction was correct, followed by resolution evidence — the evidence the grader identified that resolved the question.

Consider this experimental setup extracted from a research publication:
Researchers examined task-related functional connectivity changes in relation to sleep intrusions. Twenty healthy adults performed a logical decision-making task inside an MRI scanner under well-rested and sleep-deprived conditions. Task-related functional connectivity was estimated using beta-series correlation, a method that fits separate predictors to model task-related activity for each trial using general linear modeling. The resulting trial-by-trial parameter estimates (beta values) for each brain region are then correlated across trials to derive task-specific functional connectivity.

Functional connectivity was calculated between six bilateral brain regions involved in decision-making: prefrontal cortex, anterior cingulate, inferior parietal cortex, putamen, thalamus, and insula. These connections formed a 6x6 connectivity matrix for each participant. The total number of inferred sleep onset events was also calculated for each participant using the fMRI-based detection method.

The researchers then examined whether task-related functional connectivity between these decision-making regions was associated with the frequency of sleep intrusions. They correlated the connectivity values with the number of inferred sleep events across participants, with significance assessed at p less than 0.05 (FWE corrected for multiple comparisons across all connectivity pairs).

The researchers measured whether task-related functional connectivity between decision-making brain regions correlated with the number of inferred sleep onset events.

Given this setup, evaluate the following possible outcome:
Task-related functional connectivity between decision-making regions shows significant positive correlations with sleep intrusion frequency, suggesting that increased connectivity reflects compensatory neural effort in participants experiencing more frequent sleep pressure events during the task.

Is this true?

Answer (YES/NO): YES